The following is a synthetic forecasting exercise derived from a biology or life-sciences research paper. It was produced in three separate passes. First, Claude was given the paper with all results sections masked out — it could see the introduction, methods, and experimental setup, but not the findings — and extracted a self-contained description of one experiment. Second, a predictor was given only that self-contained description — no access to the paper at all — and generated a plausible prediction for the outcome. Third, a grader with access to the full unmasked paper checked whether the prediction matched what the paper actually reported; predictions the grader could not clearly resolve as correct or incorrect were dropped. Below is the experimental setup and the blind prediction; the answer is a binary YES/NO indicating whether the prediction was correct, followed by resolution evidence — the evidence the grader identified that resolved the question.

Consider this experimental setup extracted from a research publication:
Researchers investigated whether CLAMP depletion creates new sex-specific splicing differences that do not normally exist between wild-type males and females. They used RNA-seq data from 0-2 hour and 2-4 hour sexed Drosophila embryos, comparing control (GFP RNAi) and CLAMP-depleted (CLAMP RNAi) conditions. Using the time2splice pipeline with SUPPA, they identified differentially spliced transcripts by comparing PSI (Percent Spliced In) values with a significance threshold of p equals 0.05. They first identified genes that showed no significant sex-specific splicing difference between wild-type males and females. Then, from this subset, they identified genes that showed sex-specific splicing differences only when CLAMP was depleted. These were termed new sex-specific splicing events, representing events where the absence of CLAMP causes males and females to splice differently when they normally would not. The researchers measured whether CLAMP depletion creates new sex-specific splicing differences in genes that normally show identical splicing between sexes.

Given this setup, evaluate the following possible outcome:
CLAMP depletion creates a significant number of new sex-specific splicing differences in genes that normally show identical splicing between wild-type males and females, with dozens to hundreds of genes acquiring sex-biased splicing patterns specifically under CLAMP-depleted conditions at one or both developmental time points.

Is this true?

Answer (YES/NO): YES